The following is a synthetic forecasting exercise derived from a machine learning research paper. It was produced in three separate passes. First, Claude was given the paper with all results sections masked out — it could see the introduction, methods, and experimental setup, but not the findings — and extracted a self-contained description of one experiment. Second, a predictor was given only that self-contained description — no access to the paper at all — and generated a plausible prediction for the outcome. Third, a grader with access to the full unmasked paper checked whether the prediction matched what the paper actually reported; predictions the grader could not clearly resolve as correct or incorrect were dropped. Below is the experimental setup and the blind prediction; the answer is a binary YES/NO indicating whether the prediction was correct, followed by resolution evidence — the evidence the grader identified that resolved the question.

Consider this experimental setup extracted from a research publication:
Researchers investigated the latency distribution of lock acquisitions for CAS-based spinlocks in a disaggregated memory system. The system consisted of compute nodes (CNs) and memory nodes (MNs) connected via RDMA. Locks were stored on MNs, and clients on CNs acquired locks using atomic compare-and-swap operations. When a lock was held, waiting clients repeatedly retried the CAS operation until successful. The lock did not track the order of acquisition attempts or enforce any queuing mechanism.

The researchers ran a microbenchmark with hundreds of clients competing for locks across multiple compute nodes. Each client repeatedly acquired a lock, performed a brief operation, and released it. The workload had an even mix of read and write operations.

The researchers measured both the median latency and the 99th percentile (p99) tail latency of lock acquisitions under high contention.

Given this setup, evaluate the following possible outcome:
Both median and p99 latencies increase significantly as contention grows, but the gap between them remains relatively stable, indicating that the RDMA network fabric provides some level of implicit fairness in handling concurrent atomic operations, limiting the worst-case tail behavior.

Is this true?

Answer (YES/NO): NO